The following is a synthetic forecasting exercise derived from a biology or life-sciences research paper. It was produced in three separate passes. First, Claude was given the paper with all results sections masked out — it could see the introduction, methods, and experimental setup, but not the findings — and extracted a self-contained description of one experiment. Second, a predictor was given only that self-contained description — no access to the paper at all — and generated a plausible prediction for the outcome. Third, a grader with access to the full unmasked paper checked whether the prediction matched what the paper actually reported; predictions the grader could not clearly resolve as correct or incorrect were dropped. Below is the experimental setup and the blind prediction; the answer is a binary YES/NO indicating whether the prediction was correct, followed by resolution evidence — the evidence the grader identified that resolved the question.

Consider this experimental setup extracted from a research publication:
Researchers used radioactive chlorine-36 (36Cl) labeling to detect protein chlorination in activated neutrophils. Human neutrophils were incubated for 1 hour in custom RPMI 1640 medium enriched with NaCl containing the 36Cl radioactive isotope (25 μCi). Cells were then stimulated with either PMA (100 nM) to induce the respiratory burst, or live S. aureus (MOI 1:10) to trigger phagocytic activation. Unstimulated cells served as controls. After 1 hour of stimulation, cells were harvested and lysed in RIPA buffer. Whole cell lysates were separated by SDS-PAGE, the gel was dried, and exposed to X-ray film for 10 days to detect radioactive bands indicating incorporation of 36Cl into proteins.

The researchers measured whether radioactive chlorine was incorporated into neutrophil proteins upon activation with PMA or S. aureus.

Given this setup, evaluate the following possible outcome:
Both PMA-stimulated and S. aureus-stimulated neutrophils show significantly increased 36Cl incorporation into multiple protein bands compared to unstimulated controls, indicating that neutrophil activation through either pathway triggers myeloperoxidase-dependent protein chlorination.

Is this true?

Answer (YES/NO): NO